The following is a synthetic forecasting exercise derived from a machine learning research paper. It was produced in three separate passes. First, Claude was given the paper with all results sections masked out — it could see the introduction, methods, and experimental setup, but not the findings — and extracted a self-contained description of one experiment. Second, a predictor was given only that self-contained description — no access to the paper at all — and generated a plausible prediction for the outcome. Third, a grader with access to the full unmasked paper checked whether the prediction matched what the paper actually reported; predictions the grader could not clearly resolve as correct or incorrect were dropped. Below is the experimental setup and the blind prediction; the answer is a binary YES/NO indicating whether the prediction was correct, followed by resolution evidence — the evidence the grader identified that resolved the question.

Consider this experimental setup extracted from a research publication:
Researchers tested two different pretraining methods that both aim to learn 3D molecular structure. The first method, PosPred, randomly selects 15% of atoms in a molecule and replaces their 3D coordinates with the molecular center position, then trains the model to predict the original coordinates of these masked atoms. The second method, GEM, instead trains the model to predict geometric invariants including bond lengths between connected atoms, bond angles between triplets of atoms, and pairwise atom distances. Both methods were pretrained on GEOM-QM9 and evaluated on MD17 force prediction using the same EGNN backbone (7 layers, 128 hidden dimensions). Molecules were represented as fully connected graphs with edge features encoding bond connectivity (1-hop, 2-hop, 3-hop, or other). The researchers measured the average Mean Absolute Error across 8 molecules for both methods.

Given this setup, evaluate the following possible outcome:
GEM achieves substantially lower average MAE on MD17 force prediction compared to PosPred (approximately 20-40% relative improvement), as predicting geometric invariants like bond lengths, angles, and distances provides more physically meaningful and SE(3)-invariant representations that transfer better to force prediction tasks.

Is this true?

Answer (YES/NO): NO